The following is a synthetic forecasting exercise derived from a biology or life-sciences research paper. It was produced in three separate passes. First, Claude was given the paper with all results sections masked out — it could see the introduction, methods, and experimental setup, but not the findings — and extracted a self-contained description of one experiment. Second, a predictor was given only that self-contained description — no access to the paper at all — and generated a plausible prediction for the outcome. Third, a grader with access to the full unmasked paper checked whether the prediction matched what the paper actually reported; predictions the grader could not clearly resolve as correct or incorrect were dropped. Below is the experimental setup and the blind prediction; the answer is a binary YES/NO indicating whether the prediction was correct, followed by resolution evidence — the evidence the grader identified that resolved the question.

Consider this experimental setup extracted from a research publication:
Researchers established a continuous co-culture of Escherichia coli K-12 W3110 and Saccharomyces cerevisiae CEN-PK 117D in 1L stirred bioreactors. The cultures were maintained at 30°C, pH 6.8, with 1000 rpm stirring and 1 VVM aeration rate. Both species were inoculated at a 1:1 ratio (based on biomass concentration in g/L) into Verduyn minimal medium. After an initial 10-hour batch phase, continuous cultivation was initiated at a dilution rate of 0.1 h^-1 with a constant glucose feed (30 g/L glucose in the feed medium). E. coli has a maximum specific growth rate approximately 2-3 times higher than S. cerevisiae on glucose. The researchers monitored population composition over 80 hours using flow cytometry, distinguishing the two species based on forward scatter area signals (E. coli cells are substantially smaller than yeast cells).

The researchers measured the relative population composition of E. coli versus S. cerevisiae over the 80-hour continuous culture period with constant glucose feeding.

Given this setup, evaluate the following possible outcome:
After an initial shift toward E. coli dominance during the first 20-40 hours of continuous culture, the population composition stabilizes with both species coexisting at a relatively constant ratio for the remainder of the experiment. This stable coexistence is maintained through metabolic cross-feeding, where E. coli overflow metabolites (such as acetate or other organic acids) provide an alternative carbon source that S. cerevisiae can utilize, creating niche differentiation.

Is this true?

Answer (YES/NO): NO